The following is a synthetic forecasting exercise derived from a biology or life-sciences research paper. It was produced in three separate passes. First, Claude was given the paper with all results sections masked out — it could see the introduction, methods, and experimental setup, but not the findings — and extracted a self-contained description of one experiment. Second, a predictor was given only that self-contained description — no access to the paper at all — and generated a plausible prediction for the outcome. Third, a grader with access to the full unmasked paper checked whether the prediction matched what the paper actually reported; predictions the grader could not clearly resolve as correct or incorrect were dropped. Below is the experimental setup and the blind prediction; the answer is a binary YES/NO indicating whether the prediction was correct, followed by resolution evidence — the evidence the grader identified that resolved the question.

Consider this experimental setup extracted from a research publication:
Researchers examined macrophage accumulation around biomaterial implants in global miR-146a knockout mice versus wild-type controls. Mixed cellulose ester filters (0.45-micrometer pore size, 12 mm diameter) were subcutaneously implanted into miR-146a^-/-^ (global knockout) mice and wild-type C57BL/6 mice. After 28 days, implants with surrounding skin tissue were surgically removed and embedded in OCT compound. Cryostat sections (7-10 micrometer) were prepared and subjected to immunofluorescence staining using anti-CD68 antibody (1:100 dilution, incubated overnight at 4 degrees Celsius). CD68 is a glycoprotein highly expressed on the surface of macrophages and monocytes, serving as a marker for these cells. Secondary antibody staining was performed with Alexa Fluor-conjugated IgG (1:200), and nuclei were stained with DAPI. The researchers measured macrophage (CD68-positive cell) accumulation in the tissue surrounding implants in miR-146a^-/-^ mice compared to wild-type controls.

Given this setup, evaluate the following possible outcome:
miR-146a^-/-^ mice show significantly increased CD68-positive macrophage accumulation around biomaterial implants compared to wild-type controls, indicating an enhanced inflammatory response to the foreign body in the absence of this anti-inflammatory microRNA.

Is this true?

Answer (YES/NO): YES